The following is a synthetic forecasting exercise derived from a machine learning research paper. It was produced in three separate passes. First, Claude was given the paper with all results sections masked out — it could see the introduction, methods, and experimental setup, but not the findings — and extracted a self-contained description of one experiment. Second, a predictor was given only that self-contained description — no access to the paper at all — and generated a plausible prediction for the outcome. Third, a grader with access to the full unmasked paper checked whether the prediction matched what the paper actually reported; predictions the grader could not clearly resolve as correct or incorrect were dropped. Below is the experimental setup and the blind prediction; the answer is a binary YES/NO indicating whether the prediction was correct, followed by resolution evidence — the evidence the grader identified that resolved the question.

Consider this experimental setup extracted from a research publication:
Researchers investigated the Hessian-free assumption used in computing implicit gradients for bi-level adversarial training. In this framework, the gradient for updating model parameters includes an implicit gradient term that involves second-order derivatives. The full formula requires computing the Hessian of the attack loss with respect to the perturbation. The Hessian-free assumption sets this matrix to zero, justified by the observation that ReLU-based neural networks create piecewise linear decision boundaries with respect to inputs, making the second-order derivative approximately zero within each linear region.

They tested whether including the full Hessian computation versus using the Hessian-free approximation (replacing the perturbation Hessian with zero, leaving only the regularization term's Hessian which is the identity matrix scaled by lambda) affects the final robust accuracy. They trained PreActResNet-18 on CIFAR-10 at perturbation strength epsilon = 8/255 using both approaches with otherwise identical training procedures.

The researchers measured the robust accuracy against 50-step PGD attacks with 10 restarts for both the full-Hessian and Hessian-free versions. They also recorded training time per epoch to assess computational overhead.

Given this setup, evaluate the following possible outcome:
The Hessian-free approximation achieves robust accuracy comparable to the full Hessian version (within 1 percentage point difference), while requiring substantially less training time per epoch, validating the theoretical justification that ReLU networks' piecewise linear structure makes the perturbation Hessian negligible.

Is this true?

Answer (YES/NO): YES